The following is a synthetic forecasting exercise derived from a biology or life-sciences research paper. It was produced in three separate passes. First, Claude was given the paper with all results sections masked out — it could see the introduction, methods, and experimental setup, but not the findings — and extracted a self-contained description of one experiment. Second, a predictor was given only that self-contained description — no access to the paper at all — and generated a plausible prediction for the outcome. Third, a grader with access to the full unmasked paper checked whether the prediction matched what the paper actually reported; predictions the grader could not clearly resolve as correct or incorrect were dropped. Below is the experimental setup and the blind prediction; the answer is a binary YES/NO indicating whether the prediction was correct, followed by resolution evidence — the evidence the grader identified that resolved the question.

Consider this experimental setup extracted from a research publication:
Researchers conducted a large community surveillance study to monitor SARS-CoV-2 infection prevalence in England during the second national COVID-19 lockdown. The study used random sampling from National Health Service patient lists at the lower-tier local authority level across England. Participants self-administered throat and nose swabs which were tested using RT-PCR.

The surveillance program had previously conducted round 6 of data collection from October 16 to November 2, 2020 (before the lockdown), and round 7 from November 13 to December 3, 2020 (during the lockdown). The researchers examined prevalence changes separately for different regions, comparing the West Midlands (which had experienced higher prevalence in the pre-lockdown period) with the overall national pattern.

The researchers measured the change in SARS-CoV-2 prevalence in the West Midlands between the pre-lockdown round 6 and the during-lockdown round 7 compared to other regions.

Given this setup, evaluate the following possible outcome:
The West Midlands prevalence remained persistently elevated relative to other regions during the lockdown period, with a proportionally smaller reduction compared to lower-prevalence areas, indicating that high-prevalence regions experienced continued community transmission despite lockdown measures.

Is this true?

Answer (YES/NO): NO